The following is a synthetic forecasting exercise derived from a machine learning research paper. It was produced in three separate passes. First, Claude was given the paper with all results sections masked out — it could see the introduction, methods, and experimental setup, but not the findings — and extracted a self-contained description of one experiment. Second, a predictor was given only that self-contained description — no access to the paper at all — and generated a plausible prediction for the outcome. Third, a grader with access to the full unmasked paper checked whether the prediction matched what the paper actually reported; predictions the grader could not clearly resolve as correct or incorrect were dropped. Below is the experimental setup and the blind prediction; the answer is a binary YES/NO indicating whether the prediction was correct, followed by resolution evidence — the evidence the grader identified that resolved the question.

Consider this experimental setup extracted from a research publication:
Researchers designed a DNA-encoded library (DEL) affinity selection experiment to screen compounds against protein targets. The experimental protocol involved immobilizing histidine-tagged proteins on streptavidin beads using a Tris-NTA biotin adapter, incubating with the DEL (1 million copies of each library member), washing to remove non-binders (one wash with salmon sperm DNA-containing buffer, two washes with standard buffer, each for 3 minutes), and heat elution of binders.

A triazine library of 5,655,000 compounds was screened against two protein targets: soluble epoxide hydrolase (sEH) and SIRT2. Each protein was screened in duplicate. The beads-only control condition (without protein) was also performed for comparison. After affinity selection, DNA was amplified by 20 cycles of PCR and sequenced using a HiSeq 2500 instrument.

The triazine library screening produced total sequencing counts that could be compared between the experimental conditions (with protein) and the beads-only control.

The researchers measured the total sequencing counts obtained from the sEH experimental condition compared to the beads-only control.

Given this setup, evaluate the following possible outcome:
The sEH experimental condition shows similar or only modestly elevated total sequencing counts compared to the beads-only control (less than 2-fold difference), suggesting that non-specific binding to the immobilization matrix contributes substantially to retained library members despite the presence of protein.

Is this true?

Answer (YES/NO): NO